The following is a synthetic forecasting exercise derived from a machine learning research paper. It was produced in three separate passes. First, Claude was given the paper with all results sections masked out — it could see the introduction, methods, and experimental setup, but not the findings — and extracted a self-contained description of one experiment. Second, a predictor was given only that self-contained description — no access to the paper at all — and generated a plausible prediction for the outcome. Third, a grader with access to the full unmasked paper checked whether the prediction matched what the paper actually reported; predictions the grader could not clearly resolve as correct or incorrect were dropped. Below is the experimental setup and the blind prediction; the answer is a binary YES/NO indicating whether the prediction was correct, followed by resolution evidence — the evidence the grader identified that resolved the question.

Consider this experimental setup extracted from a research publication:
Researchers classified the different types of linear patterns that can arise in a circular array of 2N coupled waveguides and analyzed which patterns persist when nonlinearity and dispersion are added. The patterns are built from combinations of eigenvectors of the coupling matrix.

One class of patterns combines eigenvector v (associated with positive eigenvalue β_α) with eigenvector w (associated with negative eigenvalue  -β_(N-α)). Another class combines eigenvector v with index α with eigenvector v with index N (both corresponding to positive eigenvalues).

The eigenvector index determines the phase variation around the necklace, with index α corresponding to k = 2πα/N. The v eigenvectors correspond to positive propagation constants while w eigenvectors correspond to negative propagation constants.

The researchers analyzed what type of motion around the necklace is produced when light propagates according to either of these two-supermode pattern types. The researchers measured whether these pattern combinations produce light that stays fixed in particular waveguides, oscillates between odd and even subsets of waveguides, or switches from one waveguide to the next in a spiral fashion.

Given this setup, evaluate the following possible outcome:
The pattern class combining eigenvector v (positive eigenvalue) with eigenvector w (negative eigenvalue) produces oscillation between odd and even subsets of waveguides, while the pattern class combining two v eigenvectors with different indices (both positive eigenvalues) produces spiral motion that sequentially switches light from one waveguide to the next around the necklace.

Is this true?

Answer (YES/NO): NO